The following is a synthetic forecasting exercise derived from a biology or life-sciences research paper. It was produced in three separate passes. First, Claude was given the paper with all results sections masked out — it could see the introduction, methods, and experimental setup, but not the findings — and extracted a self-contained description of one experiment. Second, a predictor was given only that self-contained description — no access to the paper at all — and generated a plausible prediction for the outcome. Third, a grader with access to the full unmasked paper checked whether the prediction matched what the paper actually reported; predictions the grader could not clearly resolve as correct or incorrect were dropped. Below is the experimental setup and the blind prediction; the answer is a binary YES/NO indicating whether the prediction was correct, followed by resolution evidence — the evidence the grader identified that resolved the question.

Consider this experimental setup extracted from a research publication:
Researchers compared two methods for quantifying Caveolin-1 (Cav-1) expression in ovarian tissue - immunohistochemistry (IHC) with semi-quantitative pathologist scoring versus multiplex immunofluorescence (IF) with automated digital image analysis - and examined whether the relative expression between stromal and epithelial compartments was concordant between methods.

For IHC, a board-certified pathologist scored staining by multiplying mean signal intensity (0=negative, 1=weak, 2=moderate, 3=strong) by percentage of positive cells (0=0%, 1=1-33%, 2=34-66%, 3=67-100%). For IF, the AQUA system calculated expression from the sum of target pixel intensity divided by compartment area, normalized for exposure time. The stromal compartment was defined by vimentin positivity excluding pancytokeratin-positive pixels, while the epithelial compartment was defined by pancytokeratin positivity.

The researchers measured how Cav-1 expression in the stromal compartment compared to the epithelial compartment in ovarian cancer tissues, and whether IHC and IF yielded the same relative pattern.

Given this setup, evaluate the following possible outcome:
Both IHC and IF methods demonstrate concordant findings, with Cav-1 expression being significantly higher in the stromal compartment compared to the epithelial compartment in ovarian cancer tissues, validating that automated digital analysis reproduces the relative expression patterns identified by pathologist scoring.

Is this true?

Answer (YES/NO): NO